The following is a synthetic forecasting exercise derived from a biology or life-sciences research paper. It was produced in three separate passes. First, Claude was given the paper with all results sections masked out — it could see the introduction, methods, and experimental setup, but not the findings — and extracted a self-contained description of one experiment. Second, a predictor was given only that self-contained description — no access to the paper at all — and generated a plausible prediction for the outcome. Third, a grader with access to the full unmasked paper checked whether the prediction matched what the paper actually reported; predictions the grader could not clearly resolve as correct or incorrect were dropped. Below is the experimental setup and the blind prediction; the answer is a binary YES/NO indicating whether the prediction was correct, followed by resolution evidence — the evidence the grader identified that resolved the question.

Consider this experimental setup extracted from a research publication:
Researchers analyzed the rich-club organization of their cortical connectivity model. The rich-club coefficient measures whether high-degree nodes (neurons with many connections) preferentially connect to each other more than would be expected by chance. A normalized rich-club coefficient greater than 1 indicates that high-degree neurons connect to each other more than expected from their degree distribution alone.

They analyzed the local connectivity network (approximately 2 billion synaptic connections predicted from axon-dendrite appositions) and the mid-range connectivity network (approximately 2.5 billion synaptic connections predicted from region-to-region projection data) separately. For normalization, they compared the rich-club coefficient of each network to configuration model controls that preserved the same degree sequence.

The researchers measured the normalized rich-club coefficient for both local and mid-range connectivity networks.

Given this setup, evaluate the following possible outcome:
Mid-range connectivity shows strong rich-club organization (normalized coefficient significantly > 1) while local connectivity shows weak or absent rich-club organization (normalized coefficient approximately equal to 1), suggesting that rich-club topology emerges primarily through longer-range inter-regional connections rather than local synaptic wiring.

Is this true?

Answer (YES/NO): NO